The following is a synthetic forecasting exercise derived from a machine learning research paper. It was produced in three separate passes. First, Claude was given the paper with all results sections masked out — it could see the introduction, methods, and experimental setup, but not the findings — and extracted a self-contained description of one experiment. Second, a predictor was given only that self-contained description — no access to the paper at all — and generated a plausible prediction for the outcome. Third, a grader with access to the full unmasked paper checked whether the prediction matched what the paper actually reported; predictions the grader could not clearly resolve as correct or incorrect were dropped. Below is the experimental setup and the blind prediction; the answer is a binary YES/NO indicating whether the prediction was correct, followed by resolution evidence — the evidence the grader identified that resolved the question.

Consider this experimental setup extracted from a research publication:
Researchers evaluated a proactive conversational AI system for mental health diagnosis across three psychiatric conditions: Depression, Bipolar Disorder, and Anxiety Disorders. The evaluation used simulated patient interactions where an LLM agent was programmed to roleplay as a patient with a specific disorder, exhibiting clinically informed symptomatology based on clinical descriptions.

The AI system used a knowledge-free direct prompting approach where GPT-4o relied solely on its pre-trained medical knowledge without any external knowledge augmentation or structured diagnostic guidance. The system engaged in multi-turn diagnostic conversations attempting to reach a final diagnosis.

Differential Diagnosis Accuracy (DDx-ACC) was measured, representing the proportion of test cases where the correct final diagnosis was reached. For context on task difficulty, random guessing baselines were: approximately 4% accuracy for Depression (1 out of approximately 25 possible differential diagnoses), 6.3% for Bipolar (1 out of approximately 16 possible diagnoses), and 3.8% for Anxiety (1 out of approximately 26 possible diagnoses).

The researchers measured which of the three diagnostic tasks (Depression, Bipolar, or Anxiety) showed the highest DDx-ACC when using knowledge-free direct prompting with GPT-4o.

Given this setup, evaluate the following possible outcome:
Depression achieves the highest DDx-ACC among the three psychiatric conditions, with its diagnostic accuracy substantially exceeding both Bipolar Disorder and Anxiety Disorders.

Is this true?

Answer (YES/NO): NO